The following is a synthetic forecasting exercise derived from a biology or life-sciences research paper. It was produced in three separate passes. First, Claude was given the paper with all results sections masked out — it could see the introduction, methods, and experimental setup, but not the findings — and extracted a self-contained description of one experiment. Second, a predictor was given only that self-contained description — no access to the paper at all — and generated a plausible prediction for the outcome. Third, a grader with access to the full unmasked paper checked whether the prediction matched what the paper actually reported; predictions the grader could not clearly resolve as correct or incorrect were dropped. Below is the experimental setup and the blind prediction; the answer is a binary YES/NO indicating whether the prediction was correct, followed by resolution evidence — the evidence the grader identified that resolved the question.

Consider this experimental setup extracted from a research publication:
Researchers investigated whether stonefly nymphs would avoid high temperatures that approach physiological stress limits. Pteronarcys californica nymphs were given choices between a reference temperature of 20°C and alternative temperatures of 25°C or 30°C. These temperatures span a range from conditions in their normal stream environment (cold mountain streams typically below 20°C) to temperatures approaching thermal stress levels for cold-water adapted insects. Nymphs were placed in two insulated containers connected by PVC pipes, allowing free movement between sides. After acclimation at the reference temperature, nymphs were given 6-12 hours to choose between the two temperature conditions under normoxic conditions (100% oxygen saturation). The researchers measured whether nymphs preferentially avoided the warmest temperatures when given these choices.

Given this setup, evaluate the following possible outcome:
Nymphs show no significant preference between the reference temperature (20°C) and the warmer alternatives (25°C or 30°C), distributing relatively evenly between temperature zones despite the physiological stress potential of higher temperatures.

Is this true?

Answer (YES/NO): NO